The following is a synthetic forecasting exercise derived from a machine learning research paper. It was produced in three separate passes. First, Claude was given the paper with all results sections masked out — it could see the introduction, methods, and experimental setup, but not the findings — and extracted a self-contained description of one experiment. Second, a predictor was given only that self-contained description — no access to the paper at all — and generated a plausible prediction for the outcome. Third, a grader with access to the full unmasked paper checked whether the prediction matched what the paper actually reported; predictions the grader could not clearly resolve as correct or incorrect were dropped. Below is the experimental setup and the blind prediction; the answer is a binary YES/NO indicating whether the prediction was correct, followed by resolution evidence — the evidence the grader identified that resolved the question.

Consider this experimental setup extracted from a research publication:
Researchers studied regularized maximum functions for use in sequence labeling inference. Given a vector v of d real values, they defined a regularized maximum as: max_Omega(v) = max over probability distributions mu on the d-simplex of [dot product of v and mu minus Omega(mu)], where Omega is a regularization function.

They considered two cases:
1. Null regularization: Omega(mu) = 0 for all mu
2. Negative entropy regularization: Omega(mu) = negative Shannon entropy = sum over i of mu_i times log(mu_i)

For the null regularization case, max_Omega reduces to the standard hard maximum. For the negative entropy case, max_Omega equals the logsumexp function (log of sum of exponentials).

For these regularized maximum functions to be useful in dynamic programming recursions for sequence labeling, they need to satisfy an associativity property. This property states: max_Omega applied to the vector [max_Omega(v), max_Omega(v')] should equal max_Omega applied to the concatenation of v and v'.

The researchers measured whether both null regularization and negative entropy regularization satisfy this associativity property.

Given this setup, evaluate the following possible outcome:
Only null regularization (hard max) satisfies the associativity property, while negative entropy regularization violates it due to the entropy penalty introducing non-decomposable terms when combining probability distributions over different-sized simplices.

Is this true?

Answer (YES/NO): NO